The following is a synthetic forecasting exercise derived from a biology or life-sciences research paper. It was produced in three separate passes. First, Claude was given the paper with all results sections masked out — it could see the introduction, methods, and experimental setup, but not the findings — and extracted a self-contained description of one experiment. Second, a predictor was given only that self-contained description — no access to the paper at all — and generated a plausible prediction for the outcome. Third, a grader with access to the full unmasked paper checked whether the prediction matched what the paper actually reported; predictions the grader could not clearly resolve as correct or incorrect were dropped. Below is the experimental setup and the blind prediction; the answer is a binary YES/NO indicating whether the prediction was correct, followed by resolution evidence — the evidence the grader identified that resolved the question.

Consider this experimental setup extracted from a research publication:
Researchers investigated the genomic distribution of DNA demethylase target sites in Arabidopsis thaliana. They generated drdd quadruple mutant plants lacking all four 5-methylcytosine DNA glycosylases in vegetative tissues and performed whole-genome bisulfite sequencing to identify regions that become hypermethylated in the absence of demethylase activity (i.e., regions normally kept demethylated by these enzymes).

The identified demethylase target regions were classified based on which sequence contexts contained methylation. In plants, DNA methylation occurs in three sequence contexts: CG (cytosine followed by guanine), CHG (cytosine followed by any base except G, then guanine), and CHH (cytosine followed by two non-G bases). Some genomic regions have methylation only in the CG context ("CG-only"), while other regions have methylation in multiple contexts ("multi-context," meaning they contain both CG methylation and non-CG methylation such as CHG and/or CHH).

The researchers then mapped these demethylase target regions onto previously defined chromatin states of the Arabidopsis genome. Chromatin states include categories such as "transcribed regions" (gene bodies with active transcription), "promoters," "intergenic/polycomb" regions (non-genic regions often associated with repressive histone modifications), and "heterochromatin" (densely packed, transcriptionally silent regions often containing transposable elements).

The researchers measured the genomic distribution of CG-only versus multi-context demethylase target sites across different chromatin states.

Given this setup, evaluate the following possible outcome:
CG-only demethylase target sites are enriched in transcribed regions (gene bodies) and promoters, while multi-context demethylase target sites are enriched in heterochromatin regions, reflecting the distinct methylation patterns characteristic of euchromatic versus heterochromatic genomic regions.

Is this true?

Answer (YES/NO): NO